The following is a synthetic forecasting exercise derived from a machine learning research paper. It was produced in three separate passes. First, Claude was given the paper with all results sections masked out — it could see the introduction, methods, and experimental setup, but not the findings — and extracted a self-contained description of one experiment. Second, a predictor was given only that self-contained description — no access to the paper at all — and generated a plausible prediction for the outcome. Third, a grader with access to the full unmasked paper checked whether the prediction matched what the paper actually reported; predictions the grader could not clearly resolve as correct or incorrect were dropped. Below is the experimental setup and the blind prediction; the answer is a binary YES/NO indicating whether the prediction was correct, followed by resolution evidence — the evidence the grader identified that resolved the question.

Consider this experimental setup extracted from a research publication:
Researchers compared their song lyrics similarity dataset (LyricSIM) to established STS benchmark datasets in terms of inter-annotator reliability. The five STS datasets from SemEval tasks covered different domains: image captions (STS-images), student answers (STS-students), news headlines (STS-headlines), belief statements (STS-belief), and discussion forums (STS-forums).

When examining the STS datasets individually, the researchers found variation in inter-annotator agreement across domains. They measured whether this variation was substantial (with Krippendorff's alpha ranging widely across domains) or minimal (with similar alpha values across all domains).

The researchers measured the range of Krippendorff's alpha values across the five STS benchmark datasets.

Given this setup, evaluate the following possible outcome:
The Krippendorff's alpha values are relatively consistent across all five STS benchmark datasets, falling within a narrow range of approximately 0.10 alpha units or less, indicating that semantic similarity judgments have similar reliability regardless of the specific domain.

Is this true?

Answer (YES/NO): NO